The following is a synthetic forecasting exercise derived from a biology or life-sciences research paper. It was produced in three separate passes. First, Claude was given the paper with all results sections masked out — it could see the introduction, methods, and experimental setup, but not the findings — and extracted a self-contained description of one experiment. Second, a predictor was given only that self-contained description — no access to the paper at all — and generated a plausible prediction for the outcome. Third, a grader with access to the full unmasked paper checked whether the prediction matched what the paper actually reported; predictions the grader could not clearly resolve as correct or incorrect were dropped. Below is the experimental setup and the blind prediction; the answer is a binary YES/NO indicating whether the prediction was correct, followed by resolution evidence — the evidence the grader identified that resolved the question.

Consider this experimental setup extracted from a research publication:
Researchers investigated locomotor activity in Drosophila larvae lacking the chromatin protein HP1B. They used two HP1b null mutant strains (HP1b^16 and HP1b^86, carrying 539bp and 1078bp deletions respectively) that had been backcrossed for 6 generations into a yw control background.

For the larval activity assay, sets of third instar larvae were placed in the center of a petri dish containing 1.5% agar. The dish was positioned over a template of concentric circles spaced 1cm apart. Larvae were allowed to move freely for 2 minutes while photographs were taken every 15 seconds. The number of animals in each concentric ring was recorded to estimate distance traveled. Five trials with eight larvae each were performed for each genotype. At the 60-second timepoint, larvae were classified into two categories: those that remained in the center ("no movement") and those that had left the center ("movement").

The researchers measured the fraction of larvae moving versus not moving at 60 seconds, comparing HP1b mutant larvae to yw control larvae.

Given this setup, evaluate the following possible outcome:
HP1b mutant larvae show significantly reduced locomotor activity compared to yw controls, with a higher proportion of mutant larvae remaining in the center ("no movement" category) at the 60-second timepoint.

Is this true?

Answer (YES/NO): YES